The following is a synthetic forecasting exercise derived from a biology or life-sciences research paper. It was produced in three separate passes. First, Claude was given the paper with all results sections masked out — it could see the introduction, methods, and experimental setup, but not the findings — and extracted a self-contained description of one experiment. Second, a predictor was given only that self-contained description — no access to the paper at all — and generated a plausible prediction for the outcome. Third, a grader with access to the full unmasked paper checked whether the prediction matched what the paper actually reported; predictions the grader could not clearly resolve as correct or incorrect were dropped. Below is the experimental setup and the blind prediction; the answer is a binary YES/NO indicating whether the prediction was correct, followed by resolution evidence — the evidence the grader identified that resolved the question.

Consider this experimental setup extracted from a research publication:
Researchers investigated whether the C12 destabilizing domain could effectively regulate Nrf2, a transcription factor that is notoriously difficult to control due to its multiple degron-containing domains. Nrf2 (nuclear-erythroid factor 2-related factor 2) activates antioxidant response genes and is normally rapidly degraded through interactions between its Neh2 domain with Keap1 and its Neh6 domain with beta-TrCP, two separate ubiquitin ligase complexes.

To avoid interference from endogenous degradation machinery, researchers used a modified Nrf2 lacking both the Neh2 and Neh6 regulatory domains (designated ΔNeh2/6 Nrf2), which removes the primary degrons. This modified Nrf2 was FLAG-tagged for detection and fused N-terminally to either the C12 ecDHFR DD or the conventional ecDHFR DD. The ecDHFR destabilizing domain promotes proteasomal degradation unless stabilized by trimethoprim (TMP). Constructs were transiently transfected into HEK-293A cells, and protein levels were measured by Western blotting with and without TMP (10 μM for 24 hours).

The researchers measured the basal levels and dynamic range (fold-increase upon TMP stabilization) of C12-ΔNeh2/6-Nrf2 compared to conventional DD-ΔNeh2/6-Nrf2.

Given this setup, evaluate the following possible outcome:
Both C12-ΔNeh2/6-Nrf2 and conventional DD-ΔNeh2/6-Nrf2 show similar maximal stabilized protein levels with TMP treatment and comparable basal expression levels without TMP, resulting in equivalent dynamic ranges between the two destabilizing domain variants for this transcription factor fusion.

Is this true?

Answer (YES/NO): NO